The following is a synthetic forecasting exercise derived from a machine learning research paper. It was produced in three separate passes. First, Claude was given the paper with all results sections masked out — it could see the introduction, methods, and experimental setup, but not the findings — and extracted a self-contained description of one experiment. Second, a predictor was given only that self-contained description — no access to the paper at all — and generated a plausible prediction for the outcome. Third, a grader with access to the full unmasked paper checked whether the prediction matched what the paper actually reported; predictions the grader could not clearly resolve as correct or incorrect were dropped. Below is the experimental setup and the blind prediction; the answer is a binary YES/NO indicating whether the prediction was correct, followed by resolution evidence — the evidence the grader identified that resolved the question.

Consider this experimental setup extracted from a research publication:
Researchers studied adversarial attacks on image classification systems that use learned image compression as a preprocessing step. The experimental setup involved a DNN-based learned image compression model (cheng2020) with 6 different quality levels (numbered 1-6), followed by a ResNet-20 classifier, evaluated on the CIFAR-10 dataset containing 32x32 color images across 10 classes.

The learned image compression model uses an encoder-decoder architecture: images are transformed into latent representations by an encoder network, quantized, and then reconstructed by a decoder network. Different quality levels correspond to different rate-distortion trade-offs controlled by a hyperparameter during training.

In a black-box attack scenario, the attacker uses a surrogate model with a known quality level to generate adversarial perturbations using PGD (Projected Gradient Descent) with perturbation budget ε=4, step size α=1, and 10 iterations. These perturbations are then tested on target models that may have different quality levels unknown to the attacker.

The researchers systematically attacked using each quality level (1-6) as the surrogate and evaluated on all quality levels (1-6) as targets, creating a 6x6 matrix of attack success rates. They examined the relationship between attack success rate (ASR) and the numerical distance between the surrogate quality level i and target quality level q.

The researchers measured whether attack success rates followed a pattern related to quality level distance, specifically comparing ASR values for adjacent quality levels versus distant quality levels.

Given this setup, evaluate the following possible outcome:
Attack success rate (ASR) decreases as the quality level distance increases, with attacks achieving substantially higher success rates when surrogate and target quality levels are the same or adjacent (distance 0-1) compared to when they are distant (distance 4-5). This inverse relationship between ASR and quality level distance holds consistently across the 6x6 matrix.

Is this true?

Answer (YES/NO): YES